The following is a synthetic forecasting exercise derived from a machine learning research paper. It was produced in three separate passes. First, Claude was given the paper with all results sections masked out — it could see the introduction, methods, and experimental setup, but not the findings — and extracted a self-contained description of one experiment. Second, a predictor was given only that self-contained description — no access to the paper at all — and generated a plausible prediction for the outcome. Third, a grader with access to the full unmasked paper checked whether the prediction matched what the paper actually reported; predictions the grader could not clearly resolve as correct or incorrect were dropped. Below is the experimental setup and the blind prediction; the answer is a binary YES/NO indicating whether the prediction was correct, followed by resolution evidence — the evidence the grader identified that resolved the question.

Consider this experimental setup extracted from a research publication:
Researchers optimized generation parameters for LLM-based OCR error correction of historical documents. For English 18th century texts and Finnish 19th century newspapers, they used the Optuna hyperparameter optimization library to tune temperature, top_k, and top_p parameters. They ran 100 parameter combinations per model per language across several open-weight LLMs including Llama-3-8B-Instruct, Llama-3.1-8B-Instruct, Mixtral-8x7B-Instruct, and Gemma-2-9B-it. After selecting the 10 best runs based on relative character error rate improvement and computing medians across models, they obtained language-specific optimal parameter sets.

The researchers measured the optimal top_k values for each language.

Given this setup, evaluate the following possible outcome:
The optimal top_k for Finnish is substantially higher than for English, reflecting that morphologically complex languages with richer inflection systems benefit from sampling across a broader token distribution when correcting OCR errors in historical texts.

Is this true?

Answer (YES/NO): NO